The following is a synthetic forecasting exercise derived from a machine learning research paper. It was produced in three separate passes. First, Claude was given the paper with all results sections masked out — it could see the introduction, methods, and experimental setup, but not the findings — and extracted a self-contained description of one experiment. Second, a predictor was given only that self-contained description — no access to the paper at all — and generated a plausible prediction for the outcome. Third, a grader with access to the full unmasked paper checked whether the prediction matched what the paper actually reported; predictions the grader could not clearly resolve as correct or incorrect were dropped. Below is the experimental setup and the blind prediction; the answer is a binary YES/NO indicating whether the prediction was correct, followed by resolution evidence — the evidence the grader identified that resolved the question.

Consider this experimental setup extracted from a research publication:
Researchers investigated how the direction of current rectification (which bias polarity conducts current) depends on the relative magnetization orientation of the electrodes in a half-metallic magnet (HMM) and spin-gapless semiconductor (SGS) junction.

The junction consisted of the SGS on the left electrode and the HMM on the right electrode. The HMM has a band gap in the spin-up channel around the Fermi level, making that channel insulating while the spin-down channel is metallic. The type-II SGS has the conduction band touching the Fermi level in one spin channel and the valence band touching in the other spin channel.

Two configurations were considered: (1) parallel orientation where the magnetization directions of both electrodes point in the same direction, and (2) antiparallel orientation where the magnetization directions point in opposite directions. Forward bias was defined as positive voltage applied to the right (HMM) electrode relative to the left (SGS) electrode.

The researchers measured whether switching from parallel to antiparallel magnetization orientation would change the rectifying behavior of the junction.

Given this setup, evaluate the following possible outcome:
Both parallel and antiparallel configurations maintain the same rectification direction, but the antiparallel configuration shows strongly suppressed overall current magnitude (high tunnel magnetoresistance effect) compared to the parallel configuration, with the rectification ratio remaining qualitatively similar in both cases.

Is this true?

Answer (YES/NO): NO